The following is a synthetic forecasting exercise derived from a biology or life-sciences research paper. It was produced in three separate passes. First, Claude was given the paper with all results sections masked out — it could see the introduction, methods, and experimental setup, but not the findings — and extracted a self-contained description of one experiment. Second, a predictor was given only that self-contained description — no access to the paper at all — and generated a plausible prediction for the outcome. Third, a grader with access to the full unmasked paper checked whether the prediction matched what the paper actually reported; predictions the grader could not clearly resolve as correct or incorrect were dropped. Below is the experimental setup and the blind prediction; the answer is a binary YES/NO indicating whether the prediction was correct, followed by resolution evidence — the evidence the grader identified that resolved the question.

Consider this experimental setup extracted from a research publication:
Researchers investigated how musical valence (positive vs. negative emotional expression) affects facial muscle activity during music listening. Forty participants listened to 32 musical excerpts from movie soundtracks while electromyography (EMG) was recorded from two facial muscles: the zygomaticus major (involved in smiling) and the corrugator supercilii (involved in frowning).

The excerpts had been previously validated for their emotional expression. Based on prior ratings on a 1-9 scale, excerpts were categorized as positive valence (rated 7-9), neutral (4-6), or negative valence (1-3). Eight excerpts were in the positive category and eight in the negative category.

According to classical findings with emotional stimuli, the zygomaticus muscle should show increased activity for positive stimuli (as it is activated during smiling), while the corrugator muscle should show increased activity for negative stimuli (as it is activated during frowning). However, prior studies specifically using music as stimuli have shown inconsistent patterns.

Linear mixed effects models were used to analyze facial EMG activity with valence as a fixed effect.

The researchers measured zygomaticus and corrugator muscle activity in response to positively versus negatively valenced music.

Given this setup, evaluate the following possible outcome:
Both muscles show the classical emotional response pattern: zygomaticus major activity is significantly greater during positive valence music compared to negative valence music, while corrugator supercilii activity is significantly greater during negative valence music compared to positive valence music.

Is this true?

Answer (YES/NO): YES